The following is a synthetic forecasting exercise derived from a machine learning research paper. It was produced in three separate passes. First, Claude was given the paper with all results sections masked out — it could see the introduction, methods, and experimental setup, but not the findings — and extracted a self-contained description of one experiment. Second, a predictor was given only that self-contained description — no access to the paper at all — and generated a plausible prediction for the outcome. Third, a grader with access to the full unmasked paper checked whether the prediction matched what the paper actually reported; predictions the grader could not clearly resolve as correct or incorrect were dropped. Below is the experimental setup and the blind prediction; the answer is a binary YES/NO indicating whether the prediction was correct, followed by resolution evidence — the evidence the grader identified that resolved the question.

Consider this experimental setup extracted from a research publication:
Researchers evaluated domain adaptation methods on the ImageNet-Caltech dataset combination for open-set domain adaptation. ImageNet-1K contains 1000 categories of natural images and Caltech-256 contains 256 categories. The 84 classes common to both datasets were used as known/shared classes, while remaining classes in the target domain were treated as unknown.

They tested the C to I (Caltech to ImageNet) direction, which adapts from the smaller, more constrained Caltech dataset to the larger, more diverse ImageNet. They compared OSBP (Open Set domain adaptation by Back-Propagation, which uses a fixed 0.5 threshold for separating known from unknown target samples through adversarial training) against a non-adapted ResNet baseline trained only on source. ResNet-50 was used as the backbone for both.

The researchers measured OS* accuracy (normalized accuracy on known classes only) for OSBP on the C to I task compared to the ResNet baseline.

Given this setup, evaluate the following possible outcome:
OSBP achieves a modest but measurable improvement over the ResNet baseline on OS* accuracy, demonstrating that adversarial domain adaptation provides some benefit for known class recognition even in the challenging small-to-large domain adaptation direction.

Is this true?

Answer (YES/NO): NO